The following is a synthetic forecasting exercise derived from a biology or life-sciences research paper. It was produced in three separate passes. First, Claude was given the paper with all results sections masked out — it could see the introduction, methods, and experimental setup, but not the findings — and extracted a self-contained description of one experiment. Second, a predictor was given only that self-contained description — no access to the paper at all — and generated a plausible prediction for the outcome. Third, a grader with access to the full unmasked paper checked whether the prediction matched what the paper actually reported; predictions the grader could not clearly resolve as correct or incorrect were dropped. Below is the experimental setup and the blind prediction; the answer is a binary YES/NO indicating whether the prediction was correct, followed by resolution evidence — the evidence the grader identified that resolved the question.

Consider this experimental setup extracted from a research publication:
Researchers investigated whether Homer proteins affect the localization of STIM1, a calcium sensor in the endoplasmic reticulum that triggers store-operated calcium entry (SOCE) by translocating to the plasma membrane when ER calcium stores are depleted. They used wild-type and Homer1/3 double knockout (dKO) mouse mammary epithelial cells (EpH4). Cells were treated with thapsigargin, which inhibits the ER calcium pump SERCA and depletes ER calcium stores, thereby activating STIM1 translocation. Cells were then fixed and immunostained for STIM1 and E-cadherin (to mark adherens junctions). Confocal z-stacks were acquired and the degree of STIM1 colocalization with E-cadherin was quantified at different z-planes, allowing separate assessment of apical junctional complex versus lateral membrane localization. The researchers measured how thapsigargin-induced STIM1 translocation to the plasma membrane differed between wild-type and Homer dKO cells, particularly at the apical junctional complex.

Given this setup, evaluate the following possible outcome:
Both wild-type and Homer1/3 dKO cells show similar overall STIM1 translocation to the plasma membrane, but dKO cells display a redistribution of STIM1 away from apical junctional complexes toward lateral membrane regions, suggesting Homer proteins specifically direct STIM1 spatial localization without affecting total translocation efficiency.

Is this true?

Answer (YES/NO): NO